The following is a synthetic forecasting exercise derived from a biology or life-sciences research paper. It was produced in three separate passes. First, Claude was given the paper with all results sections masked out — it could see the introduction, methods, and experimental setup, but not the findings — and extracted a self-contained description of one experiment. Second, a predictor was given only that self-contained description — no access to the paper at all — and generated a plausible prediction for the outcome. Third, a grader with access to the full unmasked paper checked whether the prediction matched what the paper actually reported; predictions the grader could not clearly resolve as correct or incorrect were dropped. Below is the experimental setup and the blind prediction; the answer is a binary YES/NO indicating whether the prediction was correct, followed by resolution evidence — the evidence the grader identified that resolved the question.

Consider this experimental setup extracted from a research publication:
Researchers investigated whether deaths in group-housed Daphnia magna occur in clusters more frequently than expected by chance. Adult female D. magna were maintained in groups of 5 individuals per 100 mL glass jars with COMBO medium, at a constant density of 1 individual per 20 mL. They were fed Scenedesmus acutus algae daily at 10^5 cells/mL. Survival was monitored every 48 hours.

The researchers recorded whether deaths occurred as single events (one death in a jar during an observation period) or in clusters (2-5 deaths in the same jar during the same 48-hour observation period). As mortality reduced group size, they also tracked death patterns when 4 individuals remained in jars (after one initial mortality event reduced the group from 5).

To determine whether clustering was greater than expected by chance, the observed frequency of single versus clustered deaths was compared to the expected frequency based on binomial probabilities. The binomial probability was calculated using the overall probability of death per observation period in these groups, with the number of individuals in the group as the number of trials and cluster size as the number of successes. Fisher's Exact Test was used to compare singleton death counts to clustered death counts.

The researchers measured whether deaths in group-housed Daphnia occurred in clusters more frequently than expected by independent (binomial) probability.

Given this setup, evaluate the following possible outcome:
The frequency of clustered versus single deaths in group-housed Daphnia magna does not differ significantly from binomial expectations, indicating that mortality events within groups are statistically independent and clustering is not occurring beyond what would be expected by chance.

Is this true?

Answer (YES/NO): NO